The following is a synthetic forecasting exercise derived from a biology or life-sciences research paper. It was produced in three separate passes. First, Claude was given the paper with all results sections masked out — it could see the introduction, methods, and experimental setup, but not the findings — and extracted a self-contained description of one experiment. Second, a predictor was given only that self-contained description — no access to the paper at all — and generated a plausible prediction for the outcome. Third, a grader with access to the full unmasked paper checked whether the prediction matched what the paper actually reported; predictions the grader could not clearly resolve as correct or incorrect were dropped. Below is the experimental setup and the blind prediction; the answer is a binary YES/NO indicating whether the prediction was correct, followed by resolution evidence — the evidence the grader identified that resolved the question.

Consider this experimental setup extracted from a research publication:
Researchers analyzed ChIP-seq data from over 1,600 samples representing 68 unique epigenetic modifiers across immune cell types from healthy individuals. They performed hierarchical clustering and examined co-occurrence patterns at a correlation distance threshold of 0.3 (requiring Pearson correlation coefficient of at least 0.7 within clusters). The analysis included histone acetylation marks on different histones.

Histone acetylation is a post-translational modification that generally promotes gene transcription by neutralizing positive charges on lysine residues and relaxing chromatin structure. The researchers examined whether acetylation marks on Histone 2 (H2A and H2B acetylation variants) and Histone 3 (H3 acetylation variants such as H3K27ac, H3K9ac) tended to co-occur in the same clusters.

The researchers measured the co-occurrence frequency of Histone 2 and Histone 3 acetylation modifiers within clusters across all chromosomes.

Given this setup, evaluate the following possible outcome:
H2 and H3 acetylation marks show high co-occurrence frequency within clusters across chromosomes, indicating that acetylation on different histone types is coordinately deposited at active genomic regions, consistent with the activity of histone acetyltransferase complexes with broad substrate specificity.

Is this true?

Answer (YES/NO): YES